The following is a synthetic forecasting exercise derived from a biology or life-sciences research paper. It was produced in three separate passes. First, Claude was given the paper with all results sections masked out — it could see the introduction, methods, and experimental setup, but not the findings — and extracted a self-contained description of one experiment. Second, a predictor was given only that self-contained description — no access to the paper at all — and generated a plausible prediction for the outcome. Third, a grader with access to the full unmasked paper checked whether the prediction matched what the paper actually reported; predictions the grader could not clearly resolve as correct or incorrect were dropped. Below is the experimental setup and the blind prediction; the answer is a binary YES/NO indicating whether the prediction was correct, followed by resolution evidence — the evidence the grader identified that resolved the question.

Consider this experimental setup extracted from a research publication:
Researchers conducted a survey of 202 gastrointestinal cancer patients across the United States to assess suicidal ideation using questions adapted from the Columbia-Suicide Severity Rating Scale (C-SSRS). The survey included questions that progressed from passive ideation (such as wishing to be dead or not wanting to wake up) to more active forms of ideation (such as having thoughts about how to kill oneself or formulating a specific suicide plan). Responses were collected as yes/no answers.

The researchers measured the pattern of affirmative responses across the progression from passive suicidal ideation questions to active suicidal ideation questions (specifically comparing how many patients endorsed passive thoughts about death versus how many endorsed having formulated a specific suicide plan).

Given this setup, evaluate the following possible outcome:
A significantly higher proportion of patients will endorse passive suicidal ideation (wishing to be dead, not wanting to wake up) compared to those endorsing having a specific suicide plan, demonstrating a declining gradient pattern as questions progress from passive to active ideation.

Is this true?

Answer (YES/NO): YES